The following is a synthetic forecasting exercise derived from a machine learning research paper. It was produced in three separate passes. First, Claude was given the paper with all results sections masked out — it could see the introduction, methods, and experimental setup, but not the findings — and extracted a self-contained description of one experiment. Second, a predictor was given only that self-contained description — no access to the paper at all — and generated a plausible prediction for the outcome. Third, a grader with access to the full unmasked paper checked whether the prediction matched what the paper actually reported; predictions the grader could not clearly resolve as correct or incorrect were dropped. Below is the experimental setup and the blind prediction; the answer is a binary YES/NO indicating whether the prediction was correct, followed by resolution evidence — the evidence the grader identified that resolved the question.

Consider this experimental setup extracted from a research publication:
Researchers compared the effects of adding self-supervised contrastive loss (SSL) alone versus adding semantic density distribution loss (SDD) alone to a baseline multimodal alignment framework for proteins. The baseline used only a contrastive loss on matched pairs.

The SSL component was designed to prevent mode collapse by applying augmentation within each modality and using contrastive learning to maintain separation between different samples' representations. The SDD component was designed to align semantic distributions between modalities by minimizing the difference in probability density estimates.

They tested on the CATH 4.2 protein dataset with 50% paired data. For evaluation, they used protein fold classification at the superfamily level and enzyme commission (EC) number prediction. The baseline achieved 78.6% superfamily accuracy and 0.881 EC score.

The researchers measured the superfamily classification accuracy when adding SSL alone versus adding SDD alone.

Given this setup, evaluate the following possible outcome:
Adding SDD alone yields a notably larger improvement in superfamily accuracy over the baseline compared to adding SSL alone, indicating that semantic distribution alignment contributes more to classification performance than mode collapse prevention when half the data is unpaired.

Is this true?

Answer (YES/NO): YES